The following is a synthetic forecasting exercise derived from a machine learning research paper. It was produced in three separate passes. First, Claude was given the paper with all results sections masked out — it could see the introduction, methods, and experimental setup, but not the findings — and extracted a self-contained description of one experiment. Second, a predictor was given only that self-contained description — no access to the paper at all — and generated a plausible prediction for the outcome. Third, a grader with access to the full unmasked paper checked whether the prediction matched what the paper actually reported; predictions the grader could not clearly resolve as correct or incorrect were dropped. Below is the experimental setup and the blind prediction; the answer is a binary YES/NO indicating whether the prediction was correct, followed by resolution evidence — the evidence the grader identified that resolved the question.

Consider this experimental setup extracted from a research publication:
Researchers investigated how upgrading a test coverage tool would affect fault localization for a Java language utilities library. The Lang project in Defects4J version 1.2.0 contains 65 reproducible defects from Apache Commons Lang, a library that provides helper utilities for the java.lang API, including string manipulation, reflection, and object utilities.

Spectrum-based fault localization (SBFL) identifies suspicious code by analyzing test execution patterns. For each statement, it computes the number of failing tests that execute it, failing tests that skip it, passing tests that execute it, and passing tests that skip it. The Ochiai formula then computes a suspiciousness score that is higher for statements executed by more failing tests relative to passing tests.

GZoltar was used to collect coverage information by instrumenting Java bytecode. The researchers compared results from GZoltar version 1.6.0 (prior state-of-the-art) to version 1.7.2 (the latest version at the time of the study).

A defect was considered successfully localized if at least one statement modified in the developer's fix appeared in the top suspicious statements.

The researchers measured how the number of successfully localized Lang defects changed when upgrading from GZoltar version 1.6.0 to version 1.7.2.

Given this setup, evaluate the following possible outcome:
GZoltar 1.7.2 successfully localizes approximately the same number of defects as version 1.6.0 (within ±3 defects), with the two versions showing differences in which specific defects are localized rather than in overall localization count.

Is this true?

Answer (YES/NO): YES